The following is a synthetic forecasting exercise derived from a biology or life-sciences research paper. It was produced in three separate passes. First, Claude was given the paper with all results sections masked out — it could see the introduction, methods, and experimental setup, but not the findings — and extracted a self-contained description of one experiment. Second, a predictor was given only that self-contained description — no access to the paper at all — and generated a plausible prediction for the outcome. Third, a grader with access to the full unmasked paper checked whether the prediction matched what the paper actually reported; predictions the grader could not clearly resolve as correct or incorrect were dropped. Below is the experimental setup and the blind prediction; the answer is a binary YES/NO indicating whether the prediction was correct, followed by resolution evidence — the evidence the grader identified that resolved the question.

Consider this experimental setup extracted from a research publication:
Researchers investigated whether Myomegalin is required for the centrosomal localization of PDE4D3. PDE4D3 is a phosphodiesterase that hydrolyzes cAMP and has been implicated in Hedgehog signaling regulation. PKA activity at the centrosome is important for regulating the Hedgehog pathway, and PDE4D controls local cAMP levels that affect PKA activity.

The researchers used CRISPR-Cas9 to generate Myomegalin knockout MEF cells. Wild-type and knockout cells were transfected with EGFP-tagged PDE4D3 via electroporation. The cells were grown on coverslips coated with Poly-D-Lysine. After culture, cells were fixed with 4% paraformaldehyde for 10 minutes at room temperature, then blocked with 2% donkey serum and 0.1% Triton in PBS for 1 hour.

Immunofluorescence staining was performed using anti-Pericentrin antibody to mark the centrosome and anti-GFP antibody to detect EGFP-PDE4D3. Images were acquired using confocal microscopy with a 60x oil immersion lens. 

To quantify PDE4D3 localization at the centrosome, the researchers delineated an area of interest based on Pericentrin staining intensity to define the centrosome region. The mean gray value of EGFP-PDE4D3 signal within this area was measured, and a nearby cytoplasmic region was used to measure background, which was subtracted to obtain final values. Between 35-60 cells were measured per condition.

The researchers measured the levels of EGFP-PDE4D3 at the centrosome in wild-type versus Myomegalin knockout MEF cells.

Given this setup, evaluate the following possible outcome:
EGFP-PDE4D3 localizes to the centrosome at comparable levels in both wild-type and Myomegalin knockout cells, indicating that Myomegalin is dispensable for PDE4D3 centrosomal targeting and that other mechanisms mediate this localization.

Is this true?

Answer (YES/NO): NO